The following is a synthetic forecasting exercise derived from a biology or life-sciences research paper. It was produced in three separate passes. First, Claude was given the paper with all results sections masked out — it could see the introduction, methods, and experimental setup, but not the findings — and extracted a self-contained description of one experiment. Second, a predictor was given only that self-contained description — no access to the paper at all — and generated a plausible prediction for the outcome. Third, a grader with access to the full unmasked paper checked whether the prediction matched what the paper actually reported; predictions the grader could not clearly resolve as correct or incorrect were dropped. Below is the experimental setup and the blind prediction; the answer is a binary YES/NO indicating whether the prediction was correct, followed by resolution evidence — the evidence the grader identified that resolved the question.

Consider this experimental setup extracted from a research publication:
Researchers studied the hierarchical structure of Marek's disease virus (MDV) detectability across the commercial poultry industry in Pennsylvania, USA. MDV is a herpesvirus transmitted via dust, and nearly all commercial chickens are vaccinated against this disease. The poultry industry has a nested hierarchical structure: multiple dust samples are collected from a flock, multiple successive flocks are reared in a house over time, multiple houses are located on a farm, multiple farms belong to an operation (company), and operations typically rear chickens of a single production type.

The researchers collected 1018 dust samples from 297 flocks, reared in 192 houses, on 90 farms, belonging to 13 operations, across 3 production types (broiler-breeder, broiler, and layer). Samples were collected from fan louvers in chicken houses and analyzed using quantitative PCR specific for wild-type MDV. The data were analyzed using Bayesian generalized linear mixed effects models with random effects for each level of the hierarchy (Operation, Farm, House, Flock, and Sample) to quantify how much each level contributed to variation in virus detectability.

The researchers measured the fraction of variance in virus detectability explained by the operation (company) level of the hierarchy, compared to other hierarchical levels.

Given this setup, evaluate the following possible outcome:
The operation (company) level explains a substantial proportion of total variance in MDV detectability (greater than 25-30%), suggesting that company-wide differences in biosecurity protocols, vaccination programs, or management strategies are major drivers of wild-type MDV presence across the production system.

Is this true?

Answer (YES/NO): NO